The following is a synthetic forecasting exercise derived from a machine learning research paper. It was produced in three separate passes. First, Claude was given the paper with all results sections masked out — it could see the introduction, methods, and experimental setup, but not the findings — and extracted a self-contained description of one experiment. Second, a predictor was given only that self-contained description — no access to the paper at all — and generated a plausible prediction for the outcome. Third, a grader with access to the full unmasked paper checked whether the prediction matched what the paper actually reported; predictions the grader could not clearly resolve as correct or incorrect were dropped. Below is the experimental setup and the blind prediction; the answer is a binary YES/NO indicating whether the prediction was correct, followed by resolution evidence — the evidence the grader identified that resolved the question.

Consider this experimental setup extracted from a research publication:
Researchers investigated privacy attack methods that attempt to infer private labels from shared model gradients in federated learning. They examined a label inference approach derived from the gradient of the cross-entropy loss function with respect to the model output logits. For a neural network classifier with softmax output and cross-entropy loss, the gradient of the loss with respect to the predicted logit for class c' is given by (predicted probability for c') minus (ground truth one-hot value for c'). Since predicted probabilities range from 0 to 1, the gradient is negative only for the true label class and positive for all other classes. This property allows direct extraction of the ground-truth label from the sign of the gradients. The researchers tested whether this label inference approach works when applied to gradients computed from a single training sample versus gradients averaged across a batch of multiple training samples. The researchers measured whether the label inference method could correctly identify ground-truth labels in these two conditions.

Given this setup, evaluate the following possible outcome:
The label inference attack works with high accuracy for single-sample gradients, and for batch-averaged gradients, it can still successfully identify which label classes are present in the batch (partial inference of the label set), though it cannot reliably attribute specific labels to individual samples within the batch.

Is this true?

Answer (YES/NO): YES